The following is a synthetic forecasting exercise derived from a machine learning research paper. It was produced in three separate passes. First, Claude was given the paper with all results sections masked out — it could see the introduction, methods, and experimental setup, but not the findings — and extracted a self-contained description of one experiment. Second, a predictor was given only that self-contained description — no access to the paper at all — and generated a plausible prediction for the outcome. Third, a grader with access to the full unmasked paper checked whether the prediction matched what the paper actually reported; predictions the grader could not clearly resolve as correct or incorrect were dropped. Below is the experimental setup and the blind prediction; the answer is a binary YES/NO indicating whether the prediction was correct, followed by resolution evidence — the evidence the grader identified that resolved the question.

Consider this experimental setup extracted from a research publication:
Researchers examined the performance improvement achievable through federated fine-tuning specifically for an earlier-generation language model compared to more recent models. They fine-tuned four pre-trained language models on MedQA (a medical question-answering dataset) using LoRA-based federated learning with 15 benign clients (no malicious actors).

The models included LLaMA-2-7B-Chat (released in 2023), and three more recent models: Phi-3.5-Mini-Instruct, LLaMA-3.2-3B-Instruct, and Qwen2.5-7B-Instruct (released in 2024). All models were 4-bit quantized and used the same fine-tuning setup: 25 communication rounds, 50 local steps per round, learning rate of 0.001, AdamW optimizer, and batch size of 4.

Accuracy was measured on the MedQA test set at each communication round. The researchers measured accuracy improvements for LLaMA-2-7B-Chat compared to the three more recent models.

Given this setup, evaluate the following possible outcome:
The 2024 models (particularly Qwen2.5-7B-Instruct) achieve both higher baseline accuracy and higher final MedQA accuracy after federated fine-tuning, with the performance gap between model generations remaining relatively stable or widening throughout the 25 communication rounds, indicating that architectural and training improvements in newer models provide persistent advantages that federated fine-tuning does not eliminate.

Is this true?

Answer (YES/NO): NO